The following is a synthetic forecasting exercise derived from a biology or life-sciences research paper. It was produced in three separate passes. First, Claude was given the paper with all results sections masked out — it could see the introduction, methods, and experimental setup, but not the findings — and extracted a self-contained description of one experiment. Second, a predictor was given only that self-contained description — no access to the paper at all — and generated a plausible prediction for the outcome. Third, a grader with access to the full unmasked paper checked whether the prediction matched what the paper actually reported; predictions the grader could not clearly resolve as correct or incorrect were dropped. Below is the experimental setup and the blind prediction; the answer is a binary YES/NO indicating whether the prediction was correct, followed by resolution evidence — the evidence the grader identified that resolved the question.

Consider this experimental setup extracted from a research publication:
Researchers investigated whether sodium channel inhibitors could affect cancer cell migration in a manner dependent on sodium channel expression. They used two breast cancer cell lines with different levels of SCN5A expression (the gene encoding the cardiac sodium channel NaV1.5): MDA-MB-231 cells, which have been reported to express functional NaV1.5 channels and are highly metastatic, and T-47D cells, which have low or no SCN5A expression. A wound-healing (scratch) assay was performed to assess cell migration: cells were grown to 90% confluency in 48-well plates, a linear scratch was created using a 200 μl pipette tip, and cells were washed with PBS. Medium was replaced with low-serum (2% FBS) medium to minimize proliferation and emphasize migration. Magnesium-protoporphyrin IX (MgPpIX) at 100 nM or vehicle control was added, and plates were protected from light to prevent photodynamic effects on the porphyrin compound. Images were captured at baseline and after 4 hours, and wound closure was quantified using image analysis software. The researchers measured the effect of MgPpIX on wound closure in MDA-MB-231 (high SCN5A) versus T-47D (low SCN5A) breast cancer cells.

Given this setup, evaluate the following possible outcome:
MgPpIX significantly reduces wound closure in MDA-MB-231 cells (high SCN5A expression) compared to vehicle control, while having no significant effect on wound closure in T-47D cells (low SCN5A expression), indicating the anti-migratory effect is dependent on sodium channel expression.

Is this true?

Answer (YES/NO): YES